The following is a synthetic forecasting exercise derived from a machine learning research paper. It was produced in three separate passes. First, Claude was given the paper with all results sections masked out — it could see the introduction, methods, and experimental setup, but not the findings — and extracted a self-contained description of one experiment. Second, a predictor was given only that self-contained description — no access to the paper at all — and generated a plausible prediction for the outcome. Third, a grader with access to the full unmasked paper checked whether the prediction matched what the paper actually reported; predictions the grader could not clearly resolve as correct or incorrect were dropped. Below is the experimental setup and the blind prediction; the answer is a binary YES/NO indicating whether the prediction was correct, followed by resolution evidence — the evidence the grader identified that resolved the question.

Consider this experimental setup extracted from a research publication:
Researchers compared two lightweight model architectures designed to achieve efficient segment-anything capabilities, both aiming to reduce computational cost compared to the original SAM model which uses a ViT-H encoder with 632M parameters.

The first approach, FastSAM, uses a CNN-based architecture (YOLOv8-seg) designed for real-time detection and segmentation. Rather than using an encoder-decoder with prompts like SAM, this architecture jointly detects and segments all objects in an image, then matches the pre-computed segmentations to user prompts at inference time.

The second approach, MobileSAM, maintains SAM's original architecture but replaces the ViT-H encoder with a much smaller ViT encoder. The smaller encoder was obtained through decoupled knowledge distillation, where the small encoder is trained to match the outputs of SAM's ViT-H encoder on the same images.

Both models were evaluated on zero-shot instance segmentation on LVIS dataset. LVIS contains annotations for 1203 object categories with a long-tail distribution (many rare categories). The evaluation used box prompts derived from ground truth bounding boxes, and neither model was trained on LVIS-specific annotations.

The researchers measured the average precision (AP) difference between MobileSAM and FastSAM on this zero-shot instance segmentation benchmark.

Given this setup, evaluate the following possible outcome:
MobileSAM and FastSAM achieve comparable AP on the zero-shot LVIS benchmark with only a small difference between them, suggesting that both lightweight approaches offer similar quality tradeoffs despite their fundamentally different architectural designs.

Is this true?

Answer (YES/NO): YES